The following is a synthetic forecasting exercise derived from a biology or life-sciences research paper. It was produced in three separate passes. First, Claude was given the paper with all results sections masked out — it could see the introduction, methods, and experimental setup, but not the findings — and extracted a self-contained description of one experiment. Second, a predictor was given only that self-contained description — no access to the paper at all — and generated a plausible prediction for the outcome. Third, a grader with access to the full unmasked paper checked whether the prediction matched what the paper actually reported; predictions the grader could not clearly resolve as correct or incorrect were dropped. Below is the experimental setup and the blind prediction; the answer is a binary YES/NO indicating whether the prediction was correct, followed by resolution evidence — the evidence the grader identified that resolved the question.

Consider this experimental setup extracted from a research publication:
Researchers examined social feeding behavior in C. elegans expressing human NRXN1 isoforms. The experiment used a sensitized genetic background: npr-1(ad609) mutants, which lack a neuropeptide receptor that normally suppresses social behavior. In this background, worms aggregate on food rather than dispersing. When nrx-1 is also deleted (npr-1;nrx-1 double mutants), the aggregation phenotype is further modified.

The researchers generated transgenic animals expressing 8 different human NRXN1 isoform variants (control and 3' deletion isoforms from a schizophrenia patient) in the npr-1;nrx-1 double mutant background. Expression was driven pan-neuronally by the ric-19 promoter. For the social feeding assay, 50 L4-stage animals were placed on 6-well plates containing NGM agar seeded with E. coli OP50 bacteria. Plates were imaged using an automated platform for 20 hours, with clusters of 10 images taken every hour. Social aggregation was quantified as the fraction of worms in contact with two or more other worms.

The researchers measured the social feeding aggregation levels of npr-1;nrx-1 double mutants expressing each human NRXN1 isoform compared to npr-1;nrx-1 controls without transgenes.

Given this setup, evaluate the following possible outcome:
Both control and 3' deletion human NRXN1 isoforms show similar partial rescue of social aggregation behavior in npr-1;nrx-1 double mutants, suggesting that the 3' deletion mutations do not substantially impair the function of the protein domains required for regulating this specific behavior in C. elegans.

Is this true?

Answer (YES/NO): NO